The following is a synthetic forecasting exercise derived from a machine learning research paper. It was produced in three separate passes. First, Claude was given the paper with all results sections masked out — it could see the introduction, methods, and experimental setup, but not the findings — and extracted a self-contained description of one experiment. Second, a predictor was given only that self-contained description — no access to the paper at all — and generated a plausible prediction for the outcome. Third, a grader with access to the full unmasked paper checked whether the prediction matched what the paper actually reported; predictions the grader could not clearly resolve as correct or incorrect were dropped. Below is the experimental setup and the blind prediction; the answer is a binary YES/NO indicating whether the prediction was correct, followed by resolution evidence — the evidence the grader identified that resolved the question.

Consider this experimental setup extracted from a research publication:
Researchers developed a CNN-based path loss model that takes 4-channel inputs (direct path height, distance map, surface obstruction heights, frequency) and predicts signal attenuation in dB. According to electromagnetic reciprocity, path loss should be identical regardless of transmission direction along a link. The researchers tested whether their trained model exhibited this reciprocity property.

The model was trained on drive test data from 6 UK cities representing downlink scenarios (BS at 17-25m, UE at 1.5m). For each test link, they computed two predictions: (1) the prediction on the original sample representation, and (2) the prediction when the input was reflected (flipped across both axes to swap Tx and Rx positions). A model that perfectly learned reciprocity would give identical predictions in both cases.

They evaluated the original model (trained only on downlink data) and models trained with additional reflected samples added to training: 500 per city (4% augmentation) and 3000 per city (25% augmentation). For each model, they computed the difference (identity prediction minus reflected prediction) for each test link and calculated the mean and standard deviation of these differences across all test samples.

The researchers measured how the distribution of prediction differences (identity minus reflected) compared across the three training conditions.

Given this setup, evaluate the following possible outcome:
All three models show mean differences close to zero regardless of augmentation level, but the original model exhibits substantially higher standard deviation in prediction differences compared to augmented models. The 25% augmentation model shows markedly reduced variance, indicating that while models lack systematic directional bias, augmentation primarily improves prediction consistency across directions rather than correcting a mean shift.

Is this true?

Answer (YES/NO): NO